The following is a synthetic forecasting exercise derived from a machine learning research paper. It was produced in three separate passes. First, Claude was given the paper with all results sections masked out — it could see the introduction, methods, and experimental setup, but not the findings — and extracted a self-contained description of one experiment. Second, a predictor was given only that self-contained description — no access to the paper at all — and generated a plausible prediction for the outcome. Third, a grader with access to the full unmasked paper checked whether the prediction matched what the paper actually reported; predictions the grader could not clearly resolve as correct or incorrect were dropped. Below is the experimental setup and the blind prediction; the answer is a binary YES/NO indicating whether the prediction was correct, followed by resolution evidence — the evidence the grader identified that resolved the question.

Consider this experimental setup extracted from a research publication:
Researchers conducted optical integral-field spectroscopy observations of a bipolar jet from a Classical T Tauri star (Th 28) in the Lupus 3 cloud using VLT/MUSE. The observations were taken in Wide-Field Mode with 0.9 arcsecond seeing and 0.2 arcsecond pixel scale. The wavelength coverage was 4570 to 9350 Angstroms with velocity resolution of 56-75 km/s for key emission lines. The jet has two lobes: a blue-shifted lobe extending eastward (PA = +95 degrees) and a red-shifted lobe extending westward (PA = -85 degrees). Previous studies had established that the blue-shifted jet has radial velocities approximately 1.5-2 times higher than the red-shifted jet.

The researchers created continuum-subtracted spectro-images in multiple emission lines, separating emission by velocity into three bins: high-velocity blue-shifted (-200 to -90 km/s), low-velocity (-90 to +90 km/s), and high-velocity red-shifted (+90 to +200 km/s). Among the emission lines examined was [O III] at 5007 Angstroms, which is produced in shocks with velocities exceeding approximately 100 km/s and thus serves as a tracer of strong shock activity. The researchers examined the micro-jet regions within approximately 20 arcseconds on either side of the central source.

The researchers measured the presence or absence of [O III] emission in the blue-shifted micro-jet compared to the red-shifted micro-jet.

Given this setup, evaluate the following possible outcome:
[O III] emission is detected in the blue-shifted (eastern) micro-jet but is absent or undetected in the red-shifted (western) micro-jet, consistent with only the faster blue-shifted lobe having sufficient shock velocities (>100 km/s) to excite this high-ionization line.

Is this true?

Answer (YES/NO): YES